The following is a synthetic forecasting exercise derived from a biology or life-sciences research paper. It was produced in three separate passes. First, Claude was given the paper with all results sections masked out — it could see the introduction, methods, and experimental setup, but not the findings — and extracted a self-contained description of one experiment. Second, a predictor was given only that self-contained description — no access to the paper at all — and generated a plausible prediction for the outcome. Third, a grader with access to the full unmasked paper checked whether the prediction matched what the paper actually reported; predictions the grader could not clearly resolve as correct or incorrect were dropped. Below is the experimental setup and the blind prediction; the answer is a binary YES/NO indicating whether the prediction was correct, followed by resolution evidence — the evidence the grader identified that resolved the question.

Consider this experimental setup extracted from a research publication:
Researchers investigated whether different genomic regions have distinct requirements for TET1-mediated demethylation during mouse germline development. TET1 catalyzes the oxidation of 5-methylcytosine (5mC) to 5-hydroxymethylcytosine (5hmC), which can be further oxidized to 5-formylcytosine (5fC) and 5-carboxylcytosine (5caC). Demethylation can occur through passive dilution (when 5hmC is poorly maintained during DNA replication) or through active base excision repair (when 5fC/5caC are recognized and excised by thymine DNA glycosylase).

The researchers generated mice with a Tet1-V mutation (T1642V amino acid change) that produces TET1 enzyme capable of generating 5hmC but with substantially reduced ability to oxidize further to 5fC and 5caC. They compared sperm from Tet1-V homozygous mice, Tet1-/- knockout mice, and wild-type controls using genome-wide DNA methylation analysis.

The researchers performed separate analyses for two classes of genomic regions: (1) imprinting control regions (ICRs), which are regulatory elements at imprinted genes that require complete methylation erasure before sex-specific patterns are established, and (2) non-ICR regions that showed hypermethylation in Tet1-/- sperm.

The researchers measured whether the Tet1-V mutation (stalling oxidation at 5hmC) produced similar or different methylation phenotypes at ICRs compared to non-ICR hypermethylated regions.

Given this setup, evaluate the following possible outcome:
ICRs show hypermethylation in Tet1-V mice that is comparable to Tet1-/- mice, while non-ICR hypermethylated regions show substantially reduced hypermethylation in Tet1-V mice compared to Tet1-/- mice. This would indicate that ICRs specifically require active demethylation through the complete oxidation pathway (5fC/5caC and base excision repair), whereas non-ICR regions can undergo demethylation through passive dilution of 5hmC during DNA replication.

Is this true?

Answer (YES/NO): NO